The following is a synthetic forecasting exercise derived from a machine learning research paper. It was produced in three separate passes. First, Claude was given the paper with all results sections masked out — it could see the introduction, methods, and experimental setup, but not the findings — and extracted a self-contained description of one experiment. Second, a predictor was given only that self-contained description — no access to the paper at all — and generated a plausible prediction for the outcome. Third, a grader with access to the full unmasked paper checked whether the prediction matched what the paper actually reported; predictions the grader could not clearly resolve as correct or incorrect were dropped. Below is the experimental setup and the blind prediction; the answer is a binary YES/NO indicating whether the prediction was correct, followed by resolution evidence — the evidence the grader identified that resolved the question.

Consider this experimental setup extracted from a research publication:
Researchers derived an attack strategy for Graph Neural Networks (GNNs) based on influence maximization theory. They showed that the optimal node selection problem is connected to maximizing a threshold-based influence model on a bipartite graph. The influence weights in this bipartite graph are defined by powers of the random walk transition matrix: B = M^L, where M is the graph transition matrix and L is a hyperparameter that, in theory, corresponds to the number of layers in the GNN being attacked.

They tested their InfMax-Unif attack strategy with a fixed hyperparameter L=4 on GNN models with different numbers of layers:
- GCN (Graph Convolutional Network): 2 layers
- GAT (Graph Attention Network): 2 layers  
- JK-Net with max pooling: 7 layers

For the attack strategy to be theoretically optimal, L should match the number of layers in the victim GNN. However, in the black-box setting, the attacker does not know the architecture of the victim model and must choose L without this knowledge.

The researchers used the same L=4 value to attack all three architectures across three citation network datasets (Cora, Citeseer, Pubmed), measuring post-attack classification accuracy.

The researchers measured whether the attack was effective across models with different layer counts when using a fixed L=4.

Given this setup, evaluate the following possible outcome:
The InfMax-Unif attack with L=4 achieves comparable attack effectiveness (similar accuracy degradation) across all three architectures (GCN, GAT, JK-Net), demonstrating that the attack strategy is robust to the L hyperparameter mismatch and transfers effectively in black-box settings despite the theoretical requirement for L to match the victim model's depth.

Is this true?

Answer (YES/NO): NO